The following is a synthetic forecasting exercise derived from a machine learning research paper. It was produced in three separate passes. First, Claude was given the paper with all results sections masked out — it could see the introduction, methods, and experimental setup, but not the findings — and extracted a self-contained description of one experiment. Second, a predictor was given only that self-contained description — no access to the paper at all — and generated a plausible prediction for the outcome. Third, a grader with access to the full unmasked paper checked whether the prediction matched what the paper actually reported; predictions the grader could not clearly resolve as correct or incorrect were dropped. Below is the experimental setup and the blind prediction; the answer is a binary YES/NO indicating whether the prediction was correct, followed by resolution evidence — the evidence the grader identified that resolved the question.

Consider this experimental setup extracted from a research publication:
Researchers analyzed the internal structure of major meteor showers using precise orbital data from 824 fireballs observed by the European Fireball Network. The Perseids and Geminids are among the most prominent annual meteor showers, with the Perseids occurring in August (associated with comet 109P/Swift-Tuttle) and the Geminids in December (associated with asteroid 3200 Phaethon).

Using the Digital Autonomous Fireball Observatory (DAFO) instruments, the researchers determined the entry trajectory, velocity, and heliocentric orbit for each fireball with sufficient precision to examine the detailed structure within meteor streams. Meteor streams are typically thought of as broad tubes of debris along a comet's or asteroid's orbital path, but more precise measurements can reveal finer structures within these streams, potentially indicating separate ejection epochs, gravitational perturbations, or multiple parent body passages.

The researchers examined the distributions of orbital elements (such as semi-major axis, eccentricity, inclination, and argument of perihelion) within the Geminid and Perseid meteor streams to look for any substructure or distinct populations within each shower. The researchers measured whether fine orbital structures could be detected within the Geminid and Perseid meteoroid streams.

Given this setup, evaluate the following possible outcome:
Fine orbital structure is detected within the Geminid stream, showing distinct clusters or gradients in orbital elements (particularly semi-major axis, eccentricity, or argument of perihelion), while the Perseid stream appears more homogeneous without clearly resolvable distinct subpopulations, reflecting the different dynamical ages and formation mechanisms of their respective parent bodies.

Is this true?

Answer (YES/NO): NO